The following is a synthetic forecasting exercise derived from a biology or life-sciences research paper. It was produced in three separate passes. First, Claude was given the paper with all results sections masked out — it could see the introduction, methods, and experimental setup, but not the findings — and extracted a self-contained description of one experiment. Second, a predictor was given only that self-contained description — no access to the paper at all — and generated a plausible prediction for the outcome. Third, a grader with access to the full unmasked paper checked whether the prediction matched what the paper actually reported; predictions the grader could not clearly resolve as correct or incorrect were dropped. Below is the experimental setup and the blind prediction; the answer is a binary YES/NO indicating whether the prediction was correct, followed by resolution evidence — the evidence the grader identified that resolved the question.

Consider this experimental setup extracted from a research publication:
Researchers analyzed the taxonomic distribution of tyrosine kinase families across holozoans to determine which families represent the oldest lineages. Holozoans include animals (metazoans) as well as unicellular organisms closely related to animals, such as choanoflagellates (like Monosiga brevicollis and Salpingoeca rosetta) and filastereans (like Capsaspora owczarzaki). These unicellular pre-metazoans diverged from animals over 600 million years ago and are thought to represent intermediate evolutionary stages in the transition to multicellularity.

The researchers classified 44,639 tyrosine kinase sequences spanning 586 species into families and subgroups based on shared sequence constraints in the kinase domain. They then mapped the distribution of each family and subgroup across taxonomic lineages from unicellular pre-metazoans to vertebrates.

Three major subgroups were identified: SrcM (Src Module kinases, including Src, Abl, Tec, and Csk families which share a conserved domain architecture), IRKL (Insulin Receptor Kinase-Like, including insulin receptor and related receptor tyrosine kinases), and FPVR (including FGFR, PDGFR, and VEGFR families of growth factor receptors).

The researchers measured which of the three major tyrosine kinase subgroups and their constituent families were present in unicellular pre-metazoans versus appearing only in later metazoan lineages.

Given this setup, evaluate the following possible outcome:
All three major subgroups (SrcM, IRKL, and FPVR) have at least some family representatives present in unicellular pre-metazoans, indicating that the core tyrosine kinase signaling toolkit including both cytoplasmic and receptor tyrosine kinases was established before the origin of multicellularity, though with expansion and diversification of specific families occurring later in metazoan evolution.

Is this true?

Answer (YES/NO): NO